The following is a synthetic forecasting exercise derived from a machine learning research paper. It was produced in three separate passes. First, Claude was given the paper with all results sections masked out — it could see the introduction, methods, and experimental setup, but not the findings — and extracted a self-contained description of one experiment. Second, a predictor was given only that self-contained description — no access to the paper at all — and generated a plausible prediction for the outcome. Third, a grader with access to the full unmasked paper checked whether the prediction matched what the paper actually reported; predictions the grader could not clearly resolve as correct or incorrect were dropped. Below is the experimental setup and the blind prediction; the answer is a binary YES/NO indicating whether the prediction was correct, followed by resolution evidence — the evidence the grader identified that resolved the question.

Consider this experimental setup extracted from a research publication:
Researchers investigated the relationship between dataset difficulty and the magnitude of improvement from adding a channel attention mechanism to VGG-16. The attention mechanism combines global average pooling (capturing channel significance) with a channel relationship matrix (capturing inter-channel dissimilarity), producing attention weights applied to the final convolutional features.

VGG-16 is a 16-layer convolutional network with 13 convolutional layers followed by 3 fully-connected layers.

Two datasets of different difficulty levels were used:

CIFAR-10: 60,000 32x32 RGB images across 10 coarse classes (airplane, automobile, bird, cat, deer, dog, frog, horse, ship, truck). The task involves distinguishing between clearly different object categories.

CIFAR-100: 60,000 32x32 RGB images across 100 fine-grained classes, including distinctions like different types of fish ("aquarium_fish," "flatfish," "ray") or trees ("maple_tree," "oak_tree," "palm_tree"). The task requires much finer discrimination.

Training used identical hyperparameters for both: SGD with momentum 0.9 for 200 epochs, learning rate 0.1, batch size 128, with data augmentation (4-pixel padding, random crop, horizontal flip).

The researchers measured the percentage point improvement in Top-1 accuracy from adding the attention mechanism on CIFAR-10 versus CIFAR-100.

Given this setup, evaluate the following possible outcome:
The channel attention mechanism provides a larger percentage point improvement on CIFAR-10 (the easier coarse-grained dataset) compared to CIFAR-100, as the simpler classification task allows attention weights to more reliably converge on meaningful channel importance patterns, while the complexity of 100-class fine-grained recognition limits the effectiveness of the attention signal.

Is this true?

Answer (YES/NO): NO